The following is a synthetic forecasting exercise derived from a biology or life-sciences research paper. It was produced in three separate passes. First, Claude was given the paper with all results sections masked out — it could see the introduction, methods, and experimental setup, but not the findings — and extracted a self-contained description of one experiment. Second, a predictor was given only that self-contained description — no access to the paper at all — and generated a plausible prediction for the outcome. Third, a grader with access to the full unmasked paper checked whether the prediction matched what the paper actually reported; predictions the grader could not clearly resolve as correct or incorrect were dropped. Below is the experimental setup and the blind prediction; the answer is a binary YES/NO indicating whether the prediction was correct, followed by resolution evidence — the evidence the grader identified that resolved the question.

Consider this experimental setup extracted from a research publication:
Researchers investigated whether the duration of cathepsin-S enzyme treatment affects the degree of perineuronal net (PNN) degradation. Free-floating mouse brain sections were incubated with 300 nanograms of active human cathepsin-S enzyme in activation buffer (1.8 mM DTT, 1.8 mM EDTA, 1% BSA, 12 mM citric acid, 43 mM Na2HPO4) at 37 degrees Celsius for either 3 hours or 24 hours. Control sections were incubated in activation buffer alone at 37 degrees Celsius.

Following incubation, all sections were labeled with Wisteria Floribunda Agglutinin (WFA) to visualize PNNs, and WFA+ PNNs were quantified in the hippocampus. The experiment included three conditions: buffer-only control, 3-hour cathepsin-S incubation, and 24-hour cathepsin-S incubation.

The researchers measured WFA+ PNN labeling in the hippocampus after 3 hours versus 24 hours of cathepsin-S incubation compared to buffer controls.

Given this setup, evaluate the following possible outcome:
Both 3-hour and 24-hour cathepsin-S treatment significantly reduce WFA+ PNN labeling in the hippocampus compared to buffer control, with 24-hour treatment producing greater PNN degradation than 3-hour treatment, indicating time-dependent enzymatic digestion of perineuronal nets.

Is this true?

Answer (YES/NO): YES